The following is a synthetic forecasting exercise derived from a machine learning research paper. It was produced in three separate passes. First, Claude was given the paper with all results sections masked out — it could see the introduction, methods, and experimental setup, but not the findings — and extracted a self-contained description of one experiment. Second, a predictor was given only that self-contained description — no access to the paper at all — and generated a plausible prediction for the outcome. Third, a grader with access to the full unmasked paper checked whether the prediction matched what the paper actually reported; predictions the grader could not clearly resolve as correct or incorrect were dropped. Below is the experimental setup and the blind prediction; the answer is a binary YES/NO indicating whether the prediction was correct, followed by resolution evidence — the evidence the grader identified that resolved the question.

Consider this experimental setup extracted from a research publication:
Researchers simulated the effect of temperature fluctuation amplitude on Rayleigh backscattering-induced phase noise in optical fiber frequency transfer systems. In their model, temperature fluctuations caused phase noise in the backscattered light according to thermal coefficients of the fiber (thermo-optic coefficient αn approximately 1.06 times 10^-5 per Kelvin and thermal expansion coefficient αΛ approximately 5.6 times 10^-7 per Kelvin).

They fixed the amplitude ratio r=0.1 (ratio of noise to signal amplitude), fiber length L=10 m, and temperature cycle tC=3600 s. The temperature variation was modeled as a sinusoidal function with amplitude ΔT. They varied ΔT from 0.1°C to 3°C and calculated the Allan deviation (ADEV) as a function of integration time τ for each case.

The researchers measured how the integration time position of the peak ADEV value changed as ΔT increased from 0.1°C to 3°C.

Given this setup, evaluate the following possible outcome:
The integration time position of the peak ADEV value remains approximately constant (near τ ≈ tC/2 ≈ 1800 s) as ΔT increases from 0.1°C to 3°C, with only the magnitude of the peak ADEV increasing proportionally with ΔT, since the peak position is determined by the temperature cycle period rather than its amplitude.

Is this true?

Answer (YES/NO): NO